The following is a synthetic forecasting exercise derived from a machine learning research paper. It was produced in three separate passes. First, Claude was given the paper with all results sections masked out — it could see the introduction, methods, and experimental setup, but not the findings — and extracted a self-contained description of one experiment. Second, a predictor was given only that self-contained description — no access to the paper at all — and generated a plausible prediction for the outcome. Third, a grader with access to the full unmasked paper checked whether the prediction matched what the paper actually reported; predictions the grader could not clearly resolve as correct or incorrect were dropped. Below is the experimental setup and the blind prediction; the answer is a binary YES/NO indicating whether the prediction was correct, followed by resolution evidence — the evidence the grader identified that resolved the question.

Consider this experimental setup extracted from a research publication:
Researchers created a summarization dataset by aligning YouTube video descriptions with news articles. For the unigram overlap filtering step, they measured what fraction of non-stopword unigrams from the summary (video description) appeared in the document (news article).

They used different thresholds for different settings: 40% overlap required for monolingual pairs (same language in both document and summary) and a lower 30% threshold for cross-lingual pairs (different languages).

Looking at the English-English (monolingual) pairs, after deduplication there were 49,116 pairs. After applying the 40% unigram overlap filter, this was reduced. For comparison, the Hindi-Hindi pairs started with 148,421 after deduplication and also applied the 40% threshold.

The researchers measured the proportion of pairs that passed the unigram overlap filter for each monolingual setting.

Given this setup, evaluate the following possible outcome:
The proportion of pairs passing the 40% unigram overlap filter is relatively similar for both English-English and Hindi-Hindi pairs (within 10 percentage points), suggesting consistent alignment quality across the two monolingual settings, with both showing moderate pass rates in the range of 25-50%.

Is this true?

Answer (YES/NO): NO